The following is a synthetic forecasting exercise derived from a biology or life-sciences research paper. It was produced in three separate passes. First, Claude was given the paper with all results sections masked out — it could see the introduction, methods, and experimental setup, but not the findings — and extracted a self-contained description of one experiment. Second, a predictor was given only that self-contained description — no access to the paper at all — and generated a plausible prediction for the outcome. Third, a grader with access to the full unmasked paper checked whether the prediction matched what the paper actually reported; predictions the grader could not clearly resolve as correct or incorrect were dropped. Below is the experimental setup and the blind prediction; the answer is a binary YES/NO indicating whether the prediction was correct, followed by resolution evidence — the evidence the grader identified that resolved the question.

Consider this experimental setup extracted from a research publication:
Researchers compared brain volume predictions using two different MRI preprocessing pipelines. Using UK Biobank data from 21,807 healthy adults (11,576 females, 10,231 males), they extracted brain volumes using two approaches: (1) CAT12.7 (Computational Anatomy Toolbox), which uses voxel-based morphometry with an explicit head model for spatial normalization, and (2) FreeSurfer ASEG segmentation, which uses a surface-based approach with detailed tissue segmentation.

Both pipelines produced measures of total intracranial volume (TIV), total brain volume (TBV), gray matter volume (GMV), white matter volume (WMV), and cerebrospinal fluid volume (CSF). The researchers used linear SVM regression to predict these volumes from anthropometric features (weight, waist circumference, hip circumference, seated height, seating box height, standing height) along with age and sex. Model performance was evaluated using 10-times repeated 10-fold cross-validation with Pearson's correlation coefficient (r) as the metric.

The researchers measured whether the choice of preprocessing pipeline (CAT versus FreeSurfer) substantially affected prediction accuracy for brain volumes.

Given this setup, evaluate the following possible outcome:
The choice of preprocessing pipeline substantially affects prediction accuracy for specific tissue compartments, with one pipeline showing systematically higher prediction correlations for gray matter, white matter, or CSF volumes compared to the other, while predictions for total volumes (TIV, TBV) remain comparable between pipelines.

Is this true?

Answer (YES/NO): NO